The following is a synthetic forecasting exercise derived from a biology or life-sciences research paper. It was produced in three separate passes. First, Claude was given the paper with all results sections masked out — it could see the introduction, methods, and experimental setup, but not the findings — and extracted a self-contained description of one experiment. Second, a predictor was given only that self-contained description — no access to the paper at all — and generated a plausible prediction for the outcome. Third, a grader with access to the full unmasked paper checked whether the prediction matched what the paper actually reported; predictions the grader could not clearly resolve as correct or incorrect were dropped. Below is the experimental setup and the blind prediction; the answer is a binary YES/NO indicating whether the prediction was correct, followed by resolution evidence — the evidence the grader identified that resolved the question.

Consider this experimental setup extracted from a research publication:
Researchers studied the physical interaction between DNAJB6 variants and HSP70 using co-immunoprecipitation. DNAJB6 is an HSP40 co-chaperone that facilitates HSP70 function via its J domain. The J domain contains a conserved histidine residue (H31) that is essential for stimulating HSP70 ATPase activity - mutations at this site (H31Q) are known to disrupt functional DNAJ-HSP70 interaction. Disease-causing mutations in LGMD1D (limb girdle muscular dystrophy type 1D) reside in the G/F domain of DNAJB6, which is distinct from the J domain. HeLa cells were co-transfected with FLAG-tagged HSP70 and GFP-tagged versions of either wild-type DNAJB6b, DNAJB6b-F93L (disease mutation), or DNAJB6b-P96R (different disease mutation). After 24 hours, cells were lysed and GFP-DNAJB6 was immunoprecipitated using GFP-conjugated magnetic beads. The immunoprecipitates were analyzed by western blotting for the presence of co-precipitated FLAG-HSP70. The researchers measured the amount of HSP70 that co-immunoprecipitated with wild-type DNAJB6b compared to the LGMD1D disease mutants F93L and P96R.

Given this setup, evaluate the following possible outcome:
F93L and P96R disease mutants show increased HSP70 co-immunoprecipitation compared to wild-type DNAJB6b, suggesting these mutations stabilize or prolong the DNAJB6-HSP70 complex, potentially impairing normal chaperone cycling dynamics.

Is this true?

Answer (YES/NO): YES